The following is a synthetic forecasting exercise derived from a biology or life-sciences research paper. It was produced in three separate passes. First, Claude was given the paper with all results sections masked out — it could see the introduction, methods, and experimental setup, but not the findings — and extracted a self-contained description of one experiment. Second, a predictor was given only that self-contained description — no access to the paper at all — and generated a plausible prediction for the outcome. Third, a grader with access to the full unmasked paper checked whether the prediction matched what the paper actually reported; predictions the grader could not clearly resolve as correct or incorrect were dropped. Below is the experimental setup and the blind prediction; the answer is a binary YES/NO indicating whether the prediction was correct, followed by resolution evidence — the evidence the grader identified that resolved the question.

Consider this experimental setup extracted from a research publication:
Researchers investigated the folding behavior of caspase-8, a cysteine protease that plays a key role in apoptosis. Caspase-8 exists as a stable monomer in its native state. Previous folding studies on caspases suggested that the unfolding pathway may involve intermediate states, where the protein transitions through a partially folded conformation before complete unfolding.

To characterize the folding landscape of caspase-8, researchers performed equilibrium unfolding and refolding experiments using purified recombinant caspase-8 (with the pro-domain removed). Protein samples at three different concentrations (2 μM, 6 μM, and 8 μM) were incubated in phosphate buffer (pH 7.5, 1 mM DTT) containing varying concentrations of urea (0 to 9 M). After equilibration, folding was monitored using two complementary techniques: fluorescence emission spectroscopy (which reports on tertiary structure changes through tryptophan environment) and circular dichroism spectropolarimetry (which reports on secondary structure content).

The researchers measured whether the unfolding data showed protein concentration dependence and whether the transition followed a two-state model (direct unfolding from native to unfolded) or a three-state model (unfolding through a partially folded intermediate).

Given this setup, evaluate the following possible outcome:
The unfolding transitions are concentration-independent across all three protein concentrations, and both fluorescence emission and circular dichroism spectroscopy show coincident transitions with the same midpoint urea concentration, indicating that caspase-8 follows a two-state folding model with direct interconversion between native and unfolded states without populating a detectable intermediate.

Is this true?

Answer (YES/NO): NO